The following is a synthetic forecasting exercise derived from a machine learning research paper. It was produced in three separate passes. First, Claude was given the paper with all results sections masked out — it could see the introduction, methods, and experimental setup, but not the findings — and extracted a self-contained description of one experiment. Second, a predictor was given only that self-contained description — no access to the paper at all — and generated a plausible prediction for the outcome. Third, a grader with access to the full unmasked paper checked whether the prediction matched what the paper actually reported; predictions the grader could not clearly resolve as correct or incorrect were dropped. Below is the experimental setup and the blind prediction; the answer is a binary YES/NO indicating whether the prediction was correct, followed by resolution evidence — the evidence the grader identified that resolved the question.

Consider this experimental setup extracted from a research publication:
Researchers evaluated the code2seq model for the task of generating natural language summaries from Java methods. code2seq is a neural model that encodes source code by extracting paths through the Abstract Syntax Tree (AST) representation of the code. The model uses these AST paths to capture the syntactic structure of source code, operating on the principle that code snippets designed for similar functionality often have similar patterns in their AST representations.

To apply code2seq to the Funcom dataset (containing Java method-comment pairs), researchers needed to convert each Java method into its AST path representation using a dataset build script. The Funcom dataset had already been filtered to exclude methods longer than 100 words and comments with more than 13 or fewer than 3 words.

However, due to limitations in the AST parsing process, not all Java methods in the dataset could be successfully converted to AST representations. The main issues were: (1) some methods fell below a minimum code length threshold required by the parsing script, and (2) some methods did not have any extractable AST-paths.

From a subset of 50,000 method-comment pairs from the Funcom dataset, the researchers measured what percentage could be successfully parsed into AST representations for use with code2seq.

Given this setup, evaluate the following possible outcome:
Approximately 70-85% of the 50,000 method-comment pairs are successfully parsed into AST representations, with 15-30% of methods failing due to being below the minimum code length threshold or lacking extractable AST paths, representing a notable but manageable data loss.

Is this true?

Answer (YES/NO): YES